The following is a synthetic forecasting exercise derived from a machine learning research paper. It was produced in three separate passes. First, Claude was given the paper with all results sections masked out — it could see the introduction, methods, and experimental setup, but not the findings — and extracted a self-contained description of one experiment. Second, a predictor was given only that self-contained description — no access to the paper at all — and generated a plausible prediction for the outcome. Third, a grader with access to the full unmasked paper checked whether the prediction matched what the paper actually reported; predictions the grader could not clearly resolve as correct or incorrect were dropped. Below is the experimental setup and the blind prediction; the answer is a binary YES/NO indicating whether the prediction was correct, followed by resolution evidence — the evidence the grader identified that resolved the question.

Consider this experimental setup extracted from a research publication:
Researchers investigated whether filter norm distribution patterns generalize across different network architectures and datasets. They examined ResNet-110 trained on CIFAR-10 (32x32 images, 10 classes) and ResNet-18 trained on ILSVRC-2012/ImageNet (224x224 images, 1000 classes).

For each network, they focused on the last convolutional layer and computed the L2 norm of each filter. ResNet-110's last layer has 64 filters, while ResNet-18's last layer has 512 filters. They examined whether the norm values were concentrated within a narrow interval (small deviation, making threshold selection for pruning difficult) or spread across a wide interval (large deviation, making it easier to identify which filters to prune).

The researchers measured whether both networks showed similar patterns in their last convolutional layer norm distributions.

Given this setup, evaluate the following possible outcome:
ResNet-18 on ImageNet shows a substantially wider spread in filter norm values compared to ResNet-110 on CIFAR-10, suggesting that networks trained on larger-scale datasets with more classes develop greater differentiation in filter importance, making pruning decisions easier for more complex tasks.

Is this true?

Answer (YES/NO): NO